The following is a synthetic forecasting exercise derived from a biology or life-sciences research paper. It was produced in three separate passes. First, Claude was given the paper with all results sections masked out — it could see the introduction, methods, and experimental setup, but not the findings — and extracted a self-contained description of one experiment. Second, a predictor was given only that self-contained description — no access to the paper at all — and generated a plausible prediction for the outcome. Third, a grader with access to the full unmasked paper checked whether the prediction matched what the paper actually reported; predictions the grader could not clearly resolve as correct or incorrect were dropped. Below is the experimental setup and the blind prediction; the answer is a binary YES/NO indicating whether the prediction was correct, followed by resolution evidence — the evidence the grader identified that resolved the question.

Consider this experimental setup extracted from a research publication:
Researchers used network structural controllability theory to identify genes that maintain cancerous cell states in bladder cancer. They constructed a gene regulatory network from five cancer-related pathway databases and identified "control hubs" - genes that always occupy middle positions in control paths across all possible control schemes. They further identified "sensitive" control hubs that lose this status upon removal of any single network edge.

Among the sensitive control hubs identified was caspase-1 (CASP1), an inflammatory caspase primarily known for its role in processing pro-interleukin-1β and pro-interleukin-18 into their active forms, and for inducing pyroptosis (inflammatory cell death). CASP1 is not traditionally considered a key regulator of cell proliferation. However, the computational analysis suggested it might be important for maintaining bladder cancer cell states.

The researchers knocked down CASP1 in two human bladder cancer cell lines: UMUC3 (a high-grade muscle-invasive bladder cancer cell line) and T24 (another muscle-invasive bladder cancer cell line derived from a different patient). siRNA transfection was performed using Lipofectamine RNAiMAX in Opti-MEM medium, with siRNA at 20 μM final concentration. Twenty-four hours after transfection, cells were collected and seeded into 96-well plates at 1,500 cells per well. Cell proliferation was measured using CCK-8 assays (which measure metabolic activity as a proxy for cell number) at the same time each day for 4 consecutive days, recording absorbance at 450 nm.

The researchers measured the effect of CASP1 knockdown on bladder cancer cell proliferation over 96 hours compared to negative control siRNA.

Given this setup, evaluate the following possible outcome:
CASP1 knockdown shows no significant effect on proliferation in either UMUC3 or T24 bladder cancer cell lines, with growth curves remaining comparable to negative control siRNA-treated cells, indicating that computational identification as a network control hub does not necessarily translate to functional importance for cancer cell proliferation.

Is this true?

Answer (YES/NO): NO